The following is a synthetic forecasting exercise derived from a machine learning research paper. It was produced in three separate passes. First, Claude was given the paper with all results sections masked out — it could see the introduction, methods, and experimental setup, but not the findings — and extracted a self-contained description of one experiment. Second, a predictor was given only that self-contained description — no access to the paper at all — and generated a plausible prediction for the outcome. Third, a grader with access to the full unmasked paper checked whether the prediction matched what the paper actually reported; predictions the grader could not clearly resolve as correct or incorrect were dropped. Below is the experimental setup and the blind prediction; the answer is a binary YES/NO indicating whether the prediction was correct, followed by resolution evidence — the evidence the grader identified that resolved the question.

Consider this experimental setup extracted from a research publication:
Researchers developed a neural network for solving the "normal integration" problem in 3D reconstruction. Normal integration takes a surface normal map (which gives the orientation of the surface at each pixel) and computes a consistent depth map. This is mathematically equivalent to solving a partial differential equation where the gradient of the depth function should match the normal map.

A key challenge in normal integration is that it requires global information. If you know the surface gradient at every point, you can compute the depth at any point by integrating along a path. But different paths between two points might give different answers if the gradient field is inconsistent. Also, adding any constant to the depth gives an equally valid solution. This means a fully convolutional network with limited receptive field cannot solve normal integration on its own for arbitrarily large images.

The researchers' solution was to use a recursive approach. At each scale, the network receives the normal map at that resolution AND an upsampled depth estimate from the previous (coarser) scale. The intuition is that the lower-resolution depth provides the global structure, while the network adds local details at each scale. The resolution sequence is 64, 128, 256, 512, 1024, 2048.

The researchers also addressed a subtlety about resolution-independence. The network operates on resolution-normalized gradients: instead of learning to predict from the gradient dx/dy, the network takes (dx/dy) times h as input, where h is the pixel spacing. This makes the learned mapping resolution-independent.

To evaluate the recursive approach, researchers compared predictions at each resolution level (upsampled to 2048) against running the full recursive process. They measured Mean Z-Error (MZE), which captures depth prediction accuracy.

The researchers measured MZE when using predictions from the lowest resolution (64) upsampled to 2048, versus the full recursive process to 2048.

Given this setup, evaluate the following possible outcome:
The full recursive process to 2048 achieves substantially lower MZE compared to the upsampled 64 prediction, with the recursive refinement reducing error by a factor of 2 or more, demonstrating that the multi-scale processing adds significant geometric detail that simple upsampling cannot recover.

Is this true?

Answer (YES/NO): YES